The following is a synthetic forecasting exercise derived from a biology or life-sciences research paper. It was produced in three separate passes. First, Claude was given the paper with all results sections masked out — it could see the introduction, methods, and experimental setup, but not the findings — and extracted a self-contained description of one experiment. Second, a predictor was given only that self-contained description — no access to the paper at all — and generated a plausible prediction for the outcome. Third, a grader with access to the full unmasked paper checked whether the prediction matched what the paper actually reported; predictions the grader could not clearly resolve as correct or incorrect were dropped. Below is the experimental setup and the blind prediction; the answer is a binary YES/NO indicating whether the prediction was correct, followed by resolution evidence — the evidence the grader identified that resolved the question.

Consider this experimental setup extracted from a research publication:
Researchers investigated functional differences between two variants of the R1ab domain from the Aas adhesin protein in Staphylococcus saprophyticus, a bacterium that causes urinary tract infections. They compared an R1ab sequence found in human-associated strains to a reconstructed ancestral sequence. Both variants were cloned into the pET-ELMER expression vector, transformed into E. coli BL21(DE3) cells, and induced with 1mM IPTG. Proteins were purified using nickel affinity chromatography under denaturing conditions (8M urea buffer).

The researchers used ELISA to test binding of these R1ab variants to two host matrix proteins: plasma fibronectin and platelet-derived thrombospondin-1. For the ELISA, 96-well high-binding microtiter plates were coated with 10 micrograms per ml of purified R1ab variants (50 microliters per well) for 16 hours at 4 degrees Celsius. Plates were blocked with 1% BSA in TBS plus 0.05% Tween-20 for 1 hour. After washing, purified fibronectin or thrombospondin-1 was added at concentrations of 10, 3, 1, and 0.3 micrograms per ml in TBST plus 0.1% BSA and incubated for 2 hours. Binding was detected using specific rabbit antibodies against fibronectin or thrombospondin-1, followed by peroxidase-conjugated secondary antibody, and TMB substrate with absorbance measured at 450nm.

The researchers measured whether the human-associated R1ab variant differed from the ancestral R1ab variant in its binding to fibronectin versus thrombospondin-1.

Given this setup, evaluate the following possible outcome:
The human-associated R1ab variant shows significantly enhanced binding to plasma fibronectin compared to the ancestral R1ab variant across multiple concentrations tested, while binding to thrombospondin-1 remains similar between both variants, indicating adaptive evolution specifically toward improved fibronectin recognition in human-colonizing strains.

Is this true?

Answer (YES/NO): YES